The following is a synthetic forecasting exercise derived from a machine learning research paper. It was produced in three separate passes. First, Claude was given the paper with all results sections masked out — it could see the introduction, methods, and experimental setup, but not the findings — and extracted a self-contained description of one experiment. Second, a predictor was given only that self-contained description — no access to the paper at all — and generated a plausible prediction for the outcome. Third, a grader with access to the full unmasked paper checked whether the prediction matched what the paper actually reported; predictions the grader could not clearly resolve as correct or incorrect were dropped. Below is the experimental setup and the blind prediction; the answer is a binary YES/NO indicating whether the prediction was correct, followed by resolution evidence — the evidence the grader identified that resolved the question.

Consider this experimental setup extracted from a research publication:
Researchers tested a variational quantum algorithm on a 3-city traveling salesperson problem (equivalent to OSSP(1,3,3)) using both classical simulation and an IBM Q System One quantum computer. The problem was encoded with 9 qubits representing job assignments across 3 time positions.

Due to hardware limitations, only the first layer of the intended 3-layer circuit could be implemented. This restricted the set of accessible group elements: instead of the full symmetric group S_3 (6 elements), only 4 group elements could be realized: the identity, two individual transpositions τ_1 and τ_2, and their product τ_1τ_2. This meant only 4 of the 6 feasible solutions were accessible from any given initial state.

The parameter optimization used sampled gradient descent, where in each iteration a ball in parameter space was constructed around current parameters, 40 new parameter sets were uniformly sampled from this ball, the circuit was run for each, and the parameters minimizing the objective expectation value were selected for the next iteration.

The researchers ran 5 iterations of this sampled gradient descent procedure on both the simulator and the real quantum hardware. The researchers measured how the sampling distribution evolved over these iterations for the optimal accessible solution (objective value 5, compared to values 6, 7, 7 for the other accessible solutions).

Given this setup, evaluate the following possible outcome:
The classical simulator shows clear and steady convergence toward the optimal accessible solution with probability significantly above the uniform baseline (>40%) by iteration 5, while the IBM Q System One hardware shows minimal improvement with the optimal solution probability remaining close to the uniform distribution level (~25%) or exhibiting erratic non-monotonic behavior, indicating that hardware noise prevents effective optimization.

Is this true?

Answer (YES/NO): NO